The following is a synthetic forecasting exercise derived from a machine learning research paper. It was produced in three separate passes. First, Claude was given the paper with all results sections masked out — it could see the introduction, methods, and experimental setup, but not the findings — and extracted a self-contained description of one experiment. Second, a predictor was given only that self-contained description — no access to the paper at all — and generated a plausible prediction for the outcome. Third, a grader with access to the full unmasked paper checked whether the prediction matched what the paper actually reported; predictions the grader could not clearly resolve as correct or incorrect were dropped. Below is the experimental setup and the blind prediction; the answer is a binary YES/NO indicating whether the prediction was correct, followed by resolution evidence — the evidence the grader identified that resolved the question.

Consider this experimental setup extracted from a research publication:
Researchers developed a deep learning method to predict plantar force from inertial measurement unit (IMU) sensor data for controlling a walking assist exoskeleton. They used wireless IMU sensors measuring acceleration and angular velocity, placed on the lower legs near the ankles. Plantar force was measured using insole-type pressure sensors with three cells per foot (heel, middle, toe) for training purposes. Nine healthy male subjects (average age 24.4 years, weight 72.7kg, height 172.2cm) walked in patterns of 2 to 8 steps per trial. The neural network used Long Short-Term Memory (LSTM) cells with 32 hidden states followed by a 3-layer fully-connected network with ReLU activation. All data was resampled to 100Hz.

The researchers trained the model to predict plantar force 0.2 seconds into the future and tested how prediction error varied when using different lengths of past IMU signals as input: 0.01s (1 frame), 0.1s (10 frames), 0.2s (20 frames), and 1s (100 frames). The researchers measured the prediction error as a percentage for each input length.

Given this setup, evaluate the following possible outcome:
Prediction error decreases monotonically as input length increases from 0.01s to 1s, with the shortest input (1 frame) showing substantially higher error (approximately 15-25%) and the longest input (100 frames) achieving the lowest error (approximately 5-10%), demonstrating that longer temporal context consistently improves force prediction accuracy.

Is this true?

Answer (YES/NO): NO